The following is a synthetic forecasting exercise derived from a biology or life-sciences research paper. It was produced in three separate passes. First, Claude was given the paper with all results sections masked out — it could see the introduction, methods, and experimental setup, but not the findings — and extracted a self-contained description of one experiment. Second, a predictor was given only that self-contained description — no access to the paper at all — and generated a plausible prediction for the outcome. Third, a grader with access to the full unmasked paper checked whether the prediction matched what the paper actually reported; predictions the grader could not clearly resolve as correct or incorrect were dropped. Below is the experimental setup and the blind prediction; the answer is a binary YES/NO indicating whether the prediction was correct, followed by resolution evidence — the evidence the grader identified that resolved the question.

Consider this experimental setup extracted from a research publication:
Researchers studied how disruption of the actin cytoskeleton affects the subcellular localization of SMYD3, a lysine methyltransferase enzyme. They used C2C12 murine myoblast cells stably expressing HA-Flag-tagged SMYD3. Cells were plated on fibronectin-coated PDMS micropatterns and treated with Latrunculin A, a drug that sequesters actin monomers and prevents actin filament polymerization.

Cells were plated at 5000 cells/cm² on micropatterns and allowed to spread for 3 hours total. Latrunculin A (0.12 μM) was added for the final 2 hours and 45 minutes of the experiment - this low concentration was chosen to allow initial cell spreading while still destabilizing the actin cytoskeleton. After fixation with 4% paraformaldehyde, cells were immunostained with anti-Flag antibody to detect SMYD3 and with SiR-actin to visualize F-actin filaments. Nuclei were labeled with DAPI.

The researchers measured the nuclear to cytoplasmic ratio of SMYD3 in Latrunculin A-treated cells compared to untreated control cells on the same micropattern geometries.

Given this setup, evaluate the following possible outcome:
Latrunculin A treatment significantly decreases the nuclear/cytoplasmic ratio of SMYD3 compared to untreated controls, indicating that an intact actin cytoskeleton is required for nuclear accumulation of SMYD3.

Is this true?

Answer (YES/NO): NO